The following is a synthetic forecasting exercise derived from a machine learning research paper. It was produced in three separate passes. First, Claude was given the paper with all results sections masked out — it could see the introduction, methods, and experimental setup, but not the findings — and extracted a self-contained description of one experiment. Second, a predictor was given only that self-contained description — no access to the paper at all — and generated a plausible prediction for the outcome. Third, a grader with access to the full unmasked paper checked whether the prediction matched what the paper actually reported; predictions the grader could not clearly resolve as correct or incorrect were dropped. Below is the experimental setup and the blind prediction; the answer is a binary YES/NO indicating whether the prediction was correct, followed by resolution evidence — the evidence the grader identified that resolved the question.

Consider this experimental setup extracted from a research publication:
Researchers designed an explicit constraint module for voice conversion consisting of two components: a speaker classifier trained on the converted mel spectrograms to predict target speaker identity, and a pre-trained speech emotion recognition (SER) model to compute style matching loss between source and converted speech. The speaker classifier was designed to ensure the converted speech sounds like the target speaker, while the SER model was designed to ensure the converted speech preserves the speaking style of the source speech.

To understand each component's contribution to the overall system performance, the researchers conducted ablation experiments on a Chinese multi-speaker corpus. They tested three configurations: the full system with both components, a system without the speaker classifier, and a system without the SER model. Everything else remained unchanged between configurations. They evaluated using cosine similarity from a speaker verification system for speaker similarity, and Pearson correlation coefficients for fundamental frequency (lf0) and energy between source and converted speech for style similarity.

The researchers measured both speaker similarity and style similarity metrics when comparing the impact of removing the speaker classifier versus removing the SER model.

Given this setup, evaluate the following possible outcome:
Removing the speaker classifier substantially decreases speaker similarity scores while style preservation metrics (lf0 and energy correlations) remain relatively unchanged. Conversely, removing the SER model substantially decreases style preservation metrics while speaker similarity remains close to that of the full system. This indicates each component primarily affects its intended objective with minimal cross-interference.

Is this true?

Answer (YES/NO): NO